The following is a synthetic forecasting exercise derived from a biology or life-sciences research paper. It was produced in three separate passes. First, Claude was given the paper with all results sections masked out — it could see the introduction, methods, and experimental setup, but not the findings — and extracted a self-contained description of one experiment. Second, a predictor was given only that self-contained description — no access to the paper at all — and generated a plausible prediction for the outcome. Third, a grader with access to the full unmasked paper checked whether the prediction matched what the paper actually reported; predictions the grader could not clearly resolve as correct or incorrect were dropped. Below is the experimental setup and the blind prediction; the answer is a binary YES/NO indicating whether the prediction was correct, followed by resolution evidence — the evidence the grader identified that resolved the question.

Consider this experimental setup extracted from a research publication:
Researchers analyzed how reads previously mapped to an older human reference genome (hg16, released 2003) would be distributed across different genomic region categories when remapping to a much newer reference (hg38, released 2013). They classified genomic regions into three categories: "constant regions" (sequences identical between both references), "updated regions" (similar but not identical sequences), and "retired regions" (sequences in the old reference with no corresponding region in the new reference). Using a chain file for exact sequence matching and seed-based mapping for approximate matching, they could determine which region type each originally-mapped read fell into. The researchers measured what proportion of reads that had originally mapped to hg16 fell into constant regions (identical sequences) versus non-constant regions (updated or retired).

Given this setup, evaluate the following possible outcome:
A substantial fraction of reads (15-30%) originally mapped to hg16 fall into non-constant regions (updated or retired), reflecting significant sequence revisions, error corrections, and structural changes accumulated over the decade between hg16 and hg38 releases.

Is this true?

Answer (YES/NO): NO